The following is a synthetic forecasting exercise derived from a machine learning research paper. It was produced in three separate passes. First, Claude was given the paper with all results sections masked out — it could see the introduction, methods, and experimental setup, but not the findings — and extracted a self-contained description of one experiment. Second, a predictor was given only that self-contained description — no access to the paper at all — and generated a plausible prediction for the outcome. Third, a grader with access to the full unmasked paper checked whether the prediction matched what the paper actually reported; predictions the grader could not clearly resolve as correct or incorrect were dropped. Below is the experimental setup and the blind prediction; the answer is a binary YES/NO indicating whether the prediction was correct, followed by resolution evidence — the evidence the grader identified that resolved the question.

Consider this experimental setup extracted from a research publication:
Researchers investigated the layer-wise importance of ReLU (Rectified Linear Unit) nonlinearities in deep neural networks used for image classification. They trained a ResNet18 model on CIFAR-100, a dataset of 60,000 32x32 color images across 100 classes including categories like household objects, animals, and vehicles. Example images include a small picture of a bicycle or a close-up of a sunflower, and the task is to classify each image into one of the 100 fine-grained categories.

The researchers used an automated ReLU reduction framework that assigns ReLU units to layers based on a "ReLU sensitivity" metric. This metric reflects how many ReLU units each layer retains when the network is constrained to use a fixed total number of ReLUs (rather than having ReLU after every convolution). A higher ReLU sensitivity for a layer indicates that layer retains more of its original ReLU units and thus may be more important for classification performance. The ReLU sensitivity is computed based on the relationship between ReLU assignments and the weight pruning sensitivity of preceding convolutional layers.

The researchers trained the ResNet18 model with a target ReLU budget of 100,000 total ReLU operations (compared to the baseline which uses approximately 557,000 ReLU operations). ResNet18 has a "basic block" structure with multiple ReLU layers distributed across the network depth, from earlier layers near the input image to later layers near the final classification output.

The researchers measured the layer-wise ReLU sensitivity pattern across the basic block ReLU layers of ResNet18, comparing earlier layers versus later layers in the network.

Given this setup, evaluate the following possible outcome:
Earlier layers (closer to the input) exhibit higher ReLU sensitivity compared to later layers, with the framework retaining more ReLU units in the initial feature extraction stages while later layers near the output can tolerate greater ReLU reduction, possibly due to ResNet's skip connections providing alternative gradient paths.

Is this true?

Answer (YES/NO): NO